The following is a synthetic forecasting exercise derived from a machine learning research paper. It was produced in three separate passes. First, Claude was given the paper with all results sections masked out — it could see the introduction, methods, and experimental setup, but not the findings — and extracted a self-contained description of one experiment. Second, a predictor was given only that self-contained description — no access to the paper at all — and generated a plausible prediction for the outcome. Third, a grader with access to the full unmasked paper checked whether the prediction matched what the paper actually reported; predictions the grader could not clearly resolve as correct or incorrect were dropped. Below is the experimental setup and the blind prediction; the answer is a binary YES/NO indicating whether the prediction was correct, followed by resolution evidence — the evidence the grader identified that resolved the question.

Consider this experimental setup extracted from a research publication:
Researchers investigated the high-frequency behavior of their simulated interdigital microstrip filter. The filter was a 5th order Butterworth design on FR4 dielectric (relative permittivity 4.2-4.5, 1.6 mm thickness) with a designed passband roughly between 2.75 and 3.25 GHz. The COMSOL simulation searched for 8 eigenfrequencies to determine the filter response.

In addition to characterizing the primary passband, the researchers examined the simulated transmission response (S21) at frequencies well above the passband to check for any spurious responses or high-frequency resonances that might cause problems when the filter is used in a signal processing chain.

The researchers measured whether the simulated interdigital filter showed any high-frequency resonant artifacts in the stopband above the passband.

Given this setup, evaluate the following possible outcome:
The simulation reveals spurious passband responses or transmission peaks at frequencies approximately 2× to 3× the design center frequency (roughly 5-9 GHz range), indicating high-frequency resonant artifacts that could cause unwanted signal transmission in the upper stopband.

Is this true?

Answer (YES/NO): NO